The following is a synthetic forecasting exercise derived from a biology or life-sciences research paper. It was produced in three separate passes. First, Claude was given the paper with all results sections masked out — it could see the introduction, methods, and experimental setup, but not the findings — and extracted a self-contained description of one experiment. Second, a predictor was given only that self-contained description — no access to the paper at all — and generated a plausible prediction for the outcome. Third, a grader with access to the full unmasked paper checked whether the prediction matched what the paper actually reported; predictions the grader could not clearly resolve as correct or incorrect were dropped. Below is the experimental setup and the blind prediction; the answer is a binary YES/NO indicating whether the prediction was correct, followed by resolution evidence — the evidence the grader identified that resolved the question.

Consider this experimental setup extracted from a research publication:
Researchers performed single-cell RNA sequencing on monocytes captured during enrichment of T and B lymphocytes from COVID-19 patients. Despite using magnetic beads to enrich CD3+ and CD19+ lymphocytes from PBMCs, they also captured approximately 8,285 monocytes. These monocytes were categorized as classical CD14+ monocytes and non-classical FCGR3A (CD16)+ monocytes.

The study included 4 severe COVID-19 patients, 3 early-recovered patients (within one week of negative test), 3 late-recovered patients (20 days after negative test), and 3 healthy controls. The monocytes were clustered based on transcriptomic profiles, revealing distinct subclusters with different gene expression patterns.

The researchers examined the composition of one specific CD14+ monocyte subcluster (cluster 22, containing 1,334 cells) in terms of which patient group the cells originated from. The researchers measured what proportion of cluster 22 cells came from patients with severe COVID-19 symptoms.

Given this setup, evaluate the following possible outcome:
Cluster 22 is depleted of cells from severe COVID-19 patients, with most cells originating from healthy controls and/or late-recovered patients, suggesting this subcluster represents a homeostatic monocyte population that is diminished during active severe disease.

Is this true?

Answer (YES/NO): NO